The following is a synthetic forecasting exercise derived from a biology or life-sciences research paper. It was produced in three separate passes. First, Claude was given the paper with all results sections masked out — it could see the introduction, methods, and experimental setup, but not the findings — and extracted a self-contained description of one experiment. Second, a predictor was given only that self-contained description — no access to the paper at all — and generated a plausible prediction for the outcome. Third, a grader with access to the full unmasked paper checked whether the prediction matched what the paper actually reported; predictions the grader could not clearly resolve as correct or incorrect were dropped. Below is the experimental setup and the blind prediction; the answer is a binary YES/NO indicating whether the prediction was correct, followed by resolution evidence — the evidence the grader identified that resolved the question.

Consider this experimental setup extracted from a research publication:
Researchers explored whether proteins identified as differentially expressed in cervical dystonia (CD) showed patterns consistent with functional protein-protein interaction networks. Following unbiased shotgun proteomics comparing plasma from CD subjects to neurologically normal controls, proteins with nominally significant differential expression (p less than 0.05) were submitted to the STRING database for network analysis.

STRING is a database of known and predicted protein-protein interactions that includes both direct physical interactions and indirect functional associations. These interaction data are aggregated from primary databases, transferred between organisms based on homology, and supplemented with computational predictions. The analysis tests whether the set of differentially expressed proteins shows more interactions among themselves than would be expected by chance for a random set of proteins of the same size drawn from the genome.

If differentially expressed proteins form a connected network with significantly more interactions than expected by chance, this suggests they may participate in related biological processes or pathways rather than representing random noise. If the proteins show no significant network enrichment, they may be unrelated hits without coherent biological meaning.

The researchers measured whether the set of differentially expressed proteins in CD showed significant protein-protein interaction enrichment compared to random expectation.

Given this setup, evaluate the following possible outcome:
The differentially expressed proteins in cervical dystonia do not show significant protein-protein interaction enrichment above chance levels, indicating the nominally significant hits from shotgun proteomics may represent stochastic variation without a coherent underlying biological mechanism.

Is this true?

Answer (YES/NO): NO